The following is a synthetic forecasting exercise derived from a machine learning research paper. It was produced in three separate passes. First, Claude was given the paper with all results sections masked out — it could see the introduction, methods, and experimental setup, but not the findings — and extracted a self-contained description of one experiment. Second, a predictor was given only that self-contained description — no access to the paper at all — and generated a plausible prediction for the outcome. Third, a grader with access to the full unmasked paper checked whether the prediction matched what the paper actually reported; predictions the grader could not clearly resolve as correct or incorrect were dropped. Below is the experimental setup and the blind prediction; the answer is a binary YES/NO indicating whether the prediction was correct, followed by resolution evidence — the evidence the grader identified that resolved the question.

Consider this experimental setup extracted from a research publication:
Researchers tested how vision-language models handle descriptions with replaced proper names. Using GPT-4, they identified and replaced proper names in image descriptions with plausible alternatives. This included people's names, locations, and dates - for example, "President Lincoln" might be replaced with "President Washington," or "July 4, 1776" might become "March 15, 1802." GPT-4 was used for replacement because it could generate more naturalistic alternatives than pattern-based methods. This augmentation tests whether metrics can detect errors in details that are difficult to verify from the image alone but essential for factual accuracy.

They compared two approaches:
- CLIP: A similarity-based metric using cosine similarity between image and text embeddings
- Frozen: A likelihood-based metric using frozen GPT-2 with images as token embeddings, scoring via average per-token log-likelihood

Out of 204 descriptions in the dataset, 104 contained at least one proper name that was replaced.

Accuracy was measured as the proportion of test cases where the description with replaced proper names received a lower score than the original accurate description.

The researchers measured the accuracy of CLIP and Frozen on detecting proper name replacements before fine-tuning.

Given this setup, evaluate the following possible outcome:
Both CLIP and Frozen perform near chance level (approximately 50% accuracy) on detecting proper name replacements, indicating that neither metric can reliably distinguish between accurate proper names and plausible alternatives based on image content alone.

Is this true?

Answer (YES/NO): NO